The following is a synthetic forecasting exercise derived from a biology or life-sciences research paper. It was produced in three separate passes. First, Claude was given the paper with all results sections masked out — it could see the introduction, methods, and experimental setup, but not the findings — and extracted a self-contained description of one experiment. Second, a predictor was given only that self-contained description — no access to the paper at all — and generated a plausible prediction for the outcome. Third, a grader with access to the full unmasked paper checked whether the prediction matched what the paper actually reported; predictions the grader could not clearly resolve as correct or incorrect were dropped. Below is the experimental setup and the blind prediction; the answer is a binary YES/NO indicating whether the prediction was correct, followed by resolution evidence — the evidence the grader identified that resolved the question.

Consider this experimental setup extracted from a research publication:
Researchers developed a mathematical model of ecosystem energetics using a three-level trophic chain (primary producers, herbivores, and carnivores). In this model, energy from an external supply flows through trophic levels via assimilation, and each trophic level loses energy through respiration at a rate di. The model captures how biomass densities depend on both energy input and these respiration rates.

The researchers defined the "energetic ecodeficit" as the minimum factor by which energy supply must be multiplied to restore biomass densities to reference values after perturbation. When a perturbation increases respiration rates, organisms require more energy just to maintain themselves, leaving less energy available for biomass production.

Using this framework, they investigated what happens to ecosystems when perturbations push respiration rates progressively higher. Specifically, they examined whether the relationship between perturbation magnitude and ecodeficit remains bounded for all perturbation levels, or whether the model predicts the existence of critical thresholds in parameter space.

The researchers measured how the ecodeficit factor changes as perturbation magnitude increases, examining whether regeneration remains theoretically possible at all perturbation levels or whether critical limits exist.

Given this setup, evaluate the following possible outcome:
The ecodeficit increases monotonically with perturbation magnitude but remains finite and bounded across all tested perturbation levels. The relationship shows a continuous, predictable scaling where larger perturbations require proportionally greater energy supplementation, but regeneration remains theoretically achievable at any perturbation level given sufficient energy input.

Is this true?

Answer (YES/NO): NO